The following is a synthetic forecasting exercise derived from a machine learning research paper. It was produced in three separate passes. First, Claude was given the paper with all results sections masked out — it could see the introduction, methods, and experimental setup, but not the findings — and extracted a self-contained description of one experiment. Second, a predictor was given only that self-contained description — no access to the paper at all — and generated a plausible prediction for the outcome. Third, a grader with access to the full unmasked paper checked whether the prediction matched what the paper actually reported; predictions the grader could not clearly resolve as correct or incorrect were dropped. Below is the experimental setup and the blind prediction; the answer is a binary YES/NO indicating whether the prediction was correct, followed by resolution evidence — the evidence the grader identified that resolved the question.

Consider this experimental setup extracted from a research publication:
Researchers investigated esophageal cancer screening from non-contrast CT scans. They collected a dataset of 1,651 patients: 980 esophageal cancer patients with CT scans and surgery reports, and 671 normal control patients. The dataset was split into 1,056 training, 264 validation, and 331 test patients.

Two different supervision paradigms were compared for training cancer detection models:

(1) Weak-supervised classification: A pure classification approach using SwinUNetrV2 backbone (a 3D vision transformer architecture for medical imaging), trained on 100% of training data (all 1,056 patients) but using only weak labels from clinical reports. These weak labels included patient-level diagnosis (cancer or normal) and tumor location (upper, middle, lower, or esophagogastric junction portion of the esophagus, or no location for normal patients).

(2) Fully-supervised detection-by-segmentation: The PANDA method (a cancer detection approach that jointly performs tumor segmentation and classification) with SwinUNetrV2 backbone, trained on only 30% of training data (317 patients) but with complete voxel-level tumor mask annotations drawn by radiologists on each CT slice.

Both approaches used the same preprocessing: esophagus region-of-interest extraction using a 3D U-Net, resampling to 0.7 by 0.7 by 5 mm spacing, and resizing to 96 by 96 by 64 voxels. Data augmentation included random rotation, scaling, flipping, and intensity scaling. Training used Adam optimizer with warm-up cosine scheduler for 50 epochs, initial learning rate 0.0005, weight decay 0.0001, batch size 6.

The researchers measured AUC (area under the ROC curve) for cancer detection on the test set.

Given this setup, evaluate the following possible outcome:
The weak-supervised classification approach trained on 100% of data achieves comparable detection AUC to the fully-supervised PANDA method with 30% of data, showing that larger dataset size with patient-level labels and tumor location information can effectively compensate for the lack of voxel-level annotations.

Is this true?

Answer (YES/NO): NO